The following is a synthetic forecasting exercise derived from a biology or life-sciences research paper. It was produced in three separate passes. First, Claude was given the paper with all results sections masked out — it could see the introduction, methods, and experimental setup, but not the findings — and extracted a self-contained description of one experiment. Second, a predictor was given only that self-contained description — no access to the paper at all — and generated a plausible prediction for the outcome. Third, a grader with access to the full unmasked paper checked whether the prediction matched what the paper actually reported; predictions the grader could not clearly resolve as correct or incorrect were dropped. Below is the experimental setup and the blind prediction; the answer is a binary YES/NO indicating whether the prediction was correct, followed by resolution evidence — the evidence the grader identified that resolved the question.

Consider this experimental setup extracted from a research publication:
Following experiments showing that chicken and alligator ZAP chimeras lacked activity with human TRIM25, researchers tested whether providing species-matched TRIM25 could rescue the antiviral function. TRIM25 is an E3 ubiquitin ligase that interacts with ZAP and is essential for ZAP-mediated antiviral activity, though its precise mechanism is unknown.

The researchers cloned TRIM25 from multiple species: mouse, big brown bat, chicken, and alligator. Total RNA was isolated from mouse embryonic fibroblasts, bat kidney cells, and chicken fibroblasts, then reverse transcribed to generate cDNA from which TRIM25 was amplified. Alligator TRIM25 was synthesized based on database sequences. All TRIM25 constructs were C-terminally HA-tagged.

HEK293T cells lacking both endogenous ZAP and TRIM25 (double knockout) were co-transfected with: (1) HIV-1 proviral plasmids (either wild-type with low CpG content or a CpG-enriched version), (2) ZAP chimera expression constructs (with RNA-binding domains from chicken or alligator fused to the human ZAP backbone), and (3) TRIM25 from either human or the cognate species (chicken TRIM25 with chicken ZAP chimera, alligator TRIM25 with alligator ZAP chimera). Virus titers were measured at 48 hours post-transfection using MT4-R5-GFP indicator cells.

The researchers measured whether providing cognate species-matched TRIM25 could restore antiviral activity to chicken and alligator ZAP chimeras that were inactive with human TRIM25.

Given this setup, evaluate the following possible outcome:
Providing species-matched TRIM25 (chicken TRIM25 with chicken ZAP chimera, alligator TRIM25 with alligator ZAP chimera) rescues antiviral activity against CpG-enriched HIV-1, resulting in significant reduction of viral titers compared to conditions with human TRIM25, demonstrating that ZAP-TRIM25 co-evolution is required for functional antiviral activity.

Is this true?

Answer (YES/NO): YES